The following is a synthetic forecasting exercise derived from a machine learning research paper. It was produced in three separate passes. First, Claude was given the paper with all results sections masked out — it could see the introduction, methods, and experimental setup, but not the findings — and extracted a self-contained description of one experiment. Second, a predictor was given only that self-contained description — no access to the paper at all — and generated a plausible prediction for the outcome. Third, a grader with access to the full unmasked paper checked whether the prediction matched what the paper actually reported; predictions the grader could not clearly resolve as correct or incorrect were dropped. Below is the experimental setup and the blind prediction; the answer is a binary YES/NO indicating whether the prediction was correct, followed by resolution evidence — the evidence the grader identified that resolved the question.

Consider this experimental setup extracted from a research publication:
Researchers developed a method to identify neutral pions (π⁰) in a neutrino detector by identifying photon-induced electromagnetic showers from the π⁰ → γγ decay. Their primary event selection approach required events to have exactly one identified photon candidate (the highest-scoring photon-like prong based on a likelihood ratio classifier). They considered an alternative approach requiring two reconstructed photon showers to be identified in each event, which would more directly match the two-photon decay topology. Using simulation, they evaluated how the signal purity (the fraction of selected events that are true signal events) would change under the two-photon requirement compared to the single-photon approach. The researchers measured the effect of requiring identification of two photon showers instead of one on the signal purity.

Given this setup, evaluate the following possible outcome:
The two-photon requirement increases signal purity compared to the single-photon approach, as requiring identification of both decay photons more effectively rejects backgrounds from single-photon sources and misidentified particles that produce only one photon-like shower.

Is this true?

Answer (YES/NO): NO